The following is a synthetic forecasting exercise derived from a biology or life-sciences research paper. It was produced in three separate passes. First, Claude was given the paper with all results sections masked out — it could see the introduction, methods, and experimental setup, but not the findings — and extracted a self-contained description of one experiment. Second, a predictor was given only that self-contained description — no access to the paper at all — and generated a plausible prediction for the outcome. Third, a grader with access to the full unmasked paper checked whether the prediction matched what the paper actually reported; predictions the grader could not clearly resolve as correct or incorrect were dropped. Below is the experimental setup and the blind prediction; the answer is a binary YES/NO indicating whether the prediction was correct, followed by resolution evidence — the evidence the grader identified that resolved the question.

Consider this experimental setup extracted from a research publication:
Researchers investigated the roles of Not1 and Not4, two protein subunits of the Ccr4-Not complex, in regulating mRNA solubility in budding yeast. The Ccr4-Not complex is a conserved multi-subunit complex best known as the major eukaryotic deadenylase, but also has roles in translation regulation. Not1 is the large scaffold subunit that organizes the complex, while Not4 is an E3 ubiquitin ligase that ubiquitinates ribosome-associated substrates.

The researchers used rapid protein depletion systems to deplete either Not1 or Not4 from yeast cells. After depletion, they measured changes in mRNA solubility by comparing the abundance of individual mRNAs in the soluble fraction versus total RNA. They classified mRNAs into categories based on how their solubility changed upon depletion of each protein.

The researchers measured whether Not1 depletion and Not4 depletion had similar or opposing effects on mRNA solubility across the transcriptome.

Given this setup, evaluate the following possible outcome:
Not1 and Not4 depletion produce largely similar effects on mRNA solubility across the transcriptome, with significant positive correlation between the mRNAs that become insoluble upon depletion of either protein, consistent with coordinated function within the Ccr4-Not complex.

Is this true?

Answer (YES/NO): NO